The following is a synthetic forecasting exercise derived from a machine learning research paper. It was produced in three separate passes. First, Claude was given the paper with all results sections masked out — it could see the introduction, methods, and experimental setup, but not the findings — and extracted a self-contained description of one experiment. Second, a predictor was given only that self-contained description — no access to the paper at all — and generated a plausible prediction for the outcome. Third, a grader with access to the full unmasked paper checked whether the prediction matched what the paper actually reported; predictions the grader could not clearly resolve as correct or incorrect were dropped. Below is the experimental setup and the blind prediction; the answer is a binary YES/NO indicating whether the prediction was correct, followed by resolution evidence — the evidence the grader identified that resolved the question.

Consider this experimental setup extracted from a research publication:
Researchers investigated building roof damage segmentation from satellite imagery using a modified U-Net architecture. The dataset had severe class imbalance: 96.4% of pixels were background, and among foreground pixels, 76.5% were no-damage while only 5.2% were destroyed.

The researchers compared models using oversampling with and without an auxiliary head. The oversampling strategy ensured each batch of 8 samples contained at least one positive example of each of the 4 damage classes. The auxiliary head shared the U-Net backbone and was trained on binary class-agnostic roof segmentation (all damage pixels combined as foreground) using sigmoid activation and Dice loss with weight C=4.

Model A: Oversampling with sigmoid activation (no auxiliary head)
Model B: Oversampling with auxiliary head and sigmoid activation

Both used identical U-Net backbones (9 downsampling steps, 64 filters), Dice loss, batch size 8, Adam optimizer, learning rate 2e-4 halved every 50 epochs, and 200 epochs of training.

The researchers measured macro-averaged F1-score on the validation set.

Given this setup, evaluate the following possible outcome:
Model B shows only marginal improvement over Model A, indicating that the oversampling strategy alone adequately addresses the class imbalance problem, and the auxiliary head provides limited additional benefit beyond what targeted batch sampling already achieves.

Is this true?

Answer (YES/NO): NO